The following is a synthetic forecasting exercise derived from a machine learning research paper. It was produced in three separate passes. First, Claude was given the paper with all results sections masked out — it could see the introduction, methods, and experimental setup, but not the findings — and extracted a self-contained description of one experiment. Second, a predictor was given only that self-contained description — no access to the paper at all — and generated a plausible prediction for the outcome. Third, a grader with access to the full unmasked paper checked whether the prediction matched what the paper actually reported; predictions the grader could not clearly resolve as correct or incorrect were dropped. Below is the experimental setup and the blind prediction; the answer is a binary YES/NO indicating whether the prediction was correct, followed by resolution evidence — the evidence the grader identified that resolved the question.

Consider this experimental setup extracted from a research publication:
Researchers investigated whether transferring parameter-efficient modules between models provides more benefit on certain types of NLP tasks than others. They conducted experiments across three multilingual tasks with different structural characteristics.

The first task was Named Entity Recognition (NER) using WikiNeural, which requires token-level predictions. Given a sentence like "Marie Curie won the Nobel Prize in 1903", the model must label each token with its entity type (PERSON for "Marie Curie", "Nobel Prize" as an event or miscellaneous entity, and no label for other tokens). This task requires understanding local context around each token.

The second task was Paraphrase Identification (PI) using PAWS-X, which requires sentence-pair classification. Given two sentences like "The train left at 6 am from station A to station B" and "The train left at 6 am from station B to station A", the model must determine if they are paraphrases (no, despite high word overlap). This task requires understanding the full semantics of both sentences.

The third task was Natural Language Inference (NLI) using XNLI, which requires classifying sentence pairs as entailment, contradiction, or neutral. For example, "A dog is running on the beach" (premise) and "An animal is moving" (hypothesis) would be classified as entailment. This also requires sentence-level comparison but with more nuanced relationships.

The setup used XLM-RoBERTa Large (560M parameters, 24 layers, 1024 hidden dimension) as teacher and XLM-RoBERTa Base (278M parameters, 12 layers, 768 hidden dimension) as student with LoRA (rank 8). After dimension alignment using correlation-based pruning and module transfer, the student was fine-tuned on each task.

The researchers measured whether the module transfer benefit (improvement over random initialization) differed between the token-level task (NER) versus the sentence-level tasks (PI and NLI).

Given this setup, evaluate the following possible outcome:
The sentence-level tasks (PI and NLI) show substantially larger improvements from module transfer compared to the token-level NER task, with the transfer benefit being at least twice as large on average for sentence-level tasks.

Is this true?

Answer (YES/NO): NO